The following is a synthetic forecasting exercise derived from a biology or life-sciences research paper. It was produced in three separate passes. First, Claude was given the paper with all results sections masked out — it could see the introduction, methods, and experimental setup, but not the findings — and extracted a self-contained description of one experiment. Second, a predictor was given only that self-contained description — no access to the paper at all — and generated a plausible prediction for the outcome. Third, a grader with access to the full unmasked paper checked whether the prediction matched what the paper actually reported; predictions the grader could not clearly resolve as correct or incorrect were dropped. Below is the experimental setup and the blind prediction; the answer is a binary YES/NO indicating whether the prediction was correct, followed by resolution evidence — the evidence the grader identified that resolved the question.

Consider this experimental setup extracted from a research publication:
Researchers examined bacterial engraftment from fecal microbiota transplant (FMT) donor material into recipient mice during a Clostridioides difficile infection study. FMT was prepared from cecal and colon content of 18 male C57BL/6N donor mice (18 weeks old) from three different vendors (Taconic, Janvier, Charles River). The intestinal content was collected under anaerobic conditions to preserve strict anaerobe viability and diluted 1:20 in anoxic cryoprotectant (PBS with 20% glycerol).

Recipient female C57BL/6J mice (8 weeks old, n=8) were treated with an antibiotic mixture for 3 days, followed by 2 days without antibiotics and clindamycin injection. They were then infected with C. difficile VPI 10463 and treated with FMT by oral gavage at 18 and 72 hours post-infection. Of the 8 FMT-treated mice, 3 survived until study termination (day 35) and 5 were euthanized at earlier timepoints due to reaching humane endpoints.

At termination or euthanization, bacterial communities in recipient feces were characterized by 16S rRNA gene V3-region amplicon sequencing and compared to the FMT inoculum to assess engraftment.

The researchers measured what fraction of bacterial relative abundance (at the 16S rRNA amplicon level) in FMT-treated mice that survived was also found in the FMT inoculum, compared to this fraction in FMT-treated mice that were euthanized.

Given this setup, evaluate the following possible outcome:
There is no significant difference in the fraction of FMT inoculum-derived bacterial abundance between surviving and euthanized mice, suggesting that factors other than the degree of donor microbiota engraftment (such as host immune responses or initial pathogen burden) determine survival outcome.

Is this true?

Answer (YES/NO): NO